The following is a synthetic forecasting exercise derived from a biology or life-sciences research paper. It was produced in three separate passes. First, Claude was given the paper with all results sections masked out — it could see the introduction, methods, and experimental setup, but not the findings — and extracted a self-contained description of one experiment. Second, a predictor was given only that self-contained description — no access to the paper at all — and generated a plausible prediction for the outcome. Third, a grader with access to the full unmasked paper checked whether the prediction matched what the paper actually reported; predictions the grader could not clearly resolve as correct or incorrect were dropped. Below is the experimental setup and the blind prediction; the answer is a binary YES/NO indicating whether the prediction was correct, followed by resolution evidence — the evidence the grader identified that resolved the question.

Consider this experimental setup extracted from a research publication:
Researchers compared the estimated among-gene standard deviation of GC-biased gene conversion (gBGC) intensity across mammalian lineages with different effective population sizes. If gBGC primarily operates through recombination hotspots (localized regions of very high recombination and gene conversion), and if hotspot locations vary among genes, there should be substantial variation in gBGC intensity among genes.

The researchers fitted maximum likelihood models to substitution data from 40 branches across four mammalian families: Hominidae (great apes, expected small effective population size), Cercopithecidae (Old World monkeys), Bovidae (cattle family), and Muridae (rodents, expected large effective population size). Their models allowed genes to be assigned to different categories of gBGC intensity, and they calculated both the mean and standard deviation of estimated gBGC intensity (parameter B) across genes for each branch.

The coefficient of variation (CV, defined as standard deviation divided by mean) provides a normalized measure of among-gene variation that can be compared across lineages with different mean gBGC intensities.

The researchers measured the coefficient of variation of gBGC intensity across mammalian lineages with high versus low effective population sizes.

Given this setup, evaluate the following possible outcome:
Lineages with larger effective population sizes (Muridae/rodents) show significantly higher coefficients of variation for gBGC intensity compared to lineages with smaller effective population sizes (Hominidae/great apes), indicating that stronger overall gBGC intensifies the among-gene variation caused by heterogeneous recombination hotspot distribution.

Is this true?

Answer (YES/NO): NO